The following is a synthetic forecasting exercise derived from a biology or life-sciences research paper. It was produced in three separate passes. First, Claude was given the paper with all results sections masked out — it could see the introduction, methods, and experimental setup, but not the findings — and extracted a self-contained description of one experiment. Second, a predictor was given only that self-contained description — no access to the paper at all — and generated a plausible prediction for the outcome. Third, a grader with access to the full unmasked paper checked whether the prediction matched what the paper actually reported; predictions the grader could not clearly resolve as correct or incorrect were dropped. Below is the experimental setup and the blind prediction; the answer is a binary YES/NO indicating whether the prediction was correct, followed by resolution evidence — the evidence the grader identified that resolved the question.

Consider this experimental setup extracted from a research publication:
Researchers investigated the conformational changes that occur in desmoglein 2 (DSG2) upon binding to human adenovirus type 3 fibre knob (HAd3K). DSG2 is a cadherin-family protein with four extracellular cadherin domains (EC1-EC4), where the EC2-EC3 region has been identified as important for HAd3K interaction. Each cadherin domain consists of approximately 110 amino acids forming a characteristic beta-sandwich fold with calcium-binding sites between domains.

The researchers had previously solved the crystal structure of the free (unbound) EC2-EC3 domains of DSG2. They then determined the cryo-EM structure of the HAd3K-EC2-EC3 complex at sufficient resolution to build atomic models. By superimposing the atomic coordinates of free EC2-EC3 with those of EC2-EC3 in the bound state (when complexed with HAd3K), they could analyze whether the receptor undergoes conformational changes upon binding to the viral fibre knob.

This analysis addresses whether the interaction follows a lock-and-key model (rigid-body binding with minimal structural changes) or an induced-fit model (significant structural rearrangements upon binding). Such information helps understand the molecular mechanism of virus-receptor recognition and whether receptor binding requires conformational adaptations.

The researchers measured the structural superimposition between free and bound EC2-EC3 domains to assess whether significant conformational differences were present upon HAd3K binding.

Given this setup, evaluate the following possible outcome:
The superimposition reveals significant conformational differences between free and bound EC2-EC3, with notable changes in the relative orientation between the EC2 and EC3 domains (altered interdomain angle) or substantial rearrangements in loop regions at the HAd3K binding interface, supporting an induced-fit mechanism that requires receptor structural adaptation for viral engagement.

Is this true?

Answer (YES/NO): YES